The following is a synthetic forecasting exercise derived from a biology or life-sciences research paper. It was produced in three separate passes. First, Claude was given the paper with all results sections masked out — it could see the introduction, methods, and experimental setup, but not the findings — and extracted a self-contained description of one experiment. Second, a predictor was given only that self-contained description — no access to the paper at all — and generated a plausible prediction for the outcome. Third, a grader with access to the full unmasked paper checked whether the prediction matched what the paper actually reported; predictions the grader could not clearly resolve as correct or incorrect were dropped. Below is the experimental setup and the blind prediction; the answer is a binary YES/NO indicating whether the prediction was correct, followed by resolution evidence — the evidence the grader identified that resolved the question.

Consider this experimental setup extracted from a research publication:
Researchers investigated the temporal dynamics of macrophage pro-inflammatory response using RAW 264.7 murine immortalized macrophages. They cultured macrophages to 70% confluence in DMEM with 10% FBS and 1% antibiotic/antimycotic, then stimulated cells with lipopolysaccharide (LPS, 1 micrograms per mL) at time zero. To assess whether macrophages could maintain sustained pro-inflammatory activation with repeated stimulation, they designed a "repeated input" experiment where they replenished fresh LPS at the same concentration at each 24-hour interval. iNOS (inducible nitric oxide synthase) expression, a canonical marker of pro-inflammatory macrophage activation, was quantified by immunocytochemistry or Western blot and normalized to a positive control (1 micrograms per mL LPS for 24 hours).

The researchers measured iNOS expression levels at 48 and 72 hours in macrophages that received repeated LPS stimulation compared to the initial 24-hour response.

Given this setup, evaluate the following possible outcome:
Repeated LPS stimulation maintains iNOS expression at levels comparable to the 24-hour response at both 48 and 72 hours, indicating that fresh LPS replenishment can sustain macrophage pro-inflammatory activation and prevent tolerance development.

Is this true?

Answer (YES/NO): NO